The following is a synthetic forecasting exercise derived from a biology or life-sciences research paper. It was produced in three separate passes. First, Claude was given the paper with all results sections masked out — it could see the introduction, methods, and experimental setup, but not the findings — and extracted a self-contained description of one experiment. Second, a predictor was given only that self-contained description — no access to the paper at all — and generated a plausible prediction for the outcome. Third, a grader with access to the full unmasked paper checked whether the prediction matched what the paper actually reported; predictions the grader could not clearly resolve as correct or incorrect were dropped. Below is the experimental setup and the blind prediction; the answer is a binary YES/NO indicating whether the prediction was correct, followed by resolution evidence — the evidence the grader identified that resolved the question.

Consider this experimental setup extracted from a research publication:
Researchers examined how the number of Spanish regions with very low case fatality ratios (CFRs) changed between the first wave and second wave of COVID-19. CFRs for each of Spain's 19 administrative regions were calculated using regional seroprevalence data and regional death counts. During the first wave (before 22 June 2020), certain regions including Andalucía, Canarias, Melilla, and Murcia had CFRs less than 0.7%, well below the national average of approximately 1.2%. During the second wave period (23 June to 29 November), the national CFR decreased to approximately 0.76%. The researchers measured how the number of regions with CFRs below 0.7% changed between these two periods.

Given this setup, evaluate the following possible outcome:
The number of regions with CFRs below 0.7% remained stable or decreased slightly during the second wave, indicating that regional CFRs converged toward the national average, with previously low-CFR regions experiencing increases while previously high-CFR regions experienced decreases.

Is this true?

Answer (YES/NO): NO